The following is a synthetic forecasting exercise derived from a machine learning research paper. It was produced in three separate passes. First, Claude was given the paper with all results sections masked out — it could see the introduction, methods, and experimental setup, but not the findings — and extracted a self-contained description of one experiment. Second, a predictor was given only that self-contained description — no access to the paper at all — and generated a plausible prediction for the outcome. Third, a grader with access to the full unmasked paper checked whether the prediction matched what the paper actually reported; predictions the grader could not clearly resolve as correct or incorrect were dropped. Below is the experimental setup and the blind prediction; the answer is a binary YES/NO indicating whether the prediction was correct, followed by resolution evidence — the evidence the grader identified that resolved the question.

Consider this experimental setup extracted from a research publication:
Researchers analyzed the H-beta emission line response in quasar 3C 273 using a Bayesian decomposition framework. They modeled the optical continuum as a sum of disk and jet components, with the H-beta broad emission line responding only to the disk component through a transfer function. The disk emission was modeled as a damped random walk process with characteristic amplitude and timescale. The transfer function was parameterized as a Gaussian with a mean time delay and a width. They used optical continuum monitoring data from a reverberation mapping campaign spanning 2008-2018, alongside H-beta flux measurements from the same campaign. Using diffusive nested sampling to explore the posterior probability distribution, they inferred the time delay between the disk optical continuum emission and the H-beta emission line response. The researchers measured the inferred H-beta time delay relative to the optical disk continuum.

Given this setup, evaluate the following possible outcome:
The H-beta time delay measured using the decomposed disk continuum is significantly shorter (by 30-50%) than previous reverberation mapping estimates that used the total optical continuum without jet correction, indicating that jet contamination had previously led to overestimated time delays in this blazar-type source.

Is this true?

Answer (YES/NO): NO